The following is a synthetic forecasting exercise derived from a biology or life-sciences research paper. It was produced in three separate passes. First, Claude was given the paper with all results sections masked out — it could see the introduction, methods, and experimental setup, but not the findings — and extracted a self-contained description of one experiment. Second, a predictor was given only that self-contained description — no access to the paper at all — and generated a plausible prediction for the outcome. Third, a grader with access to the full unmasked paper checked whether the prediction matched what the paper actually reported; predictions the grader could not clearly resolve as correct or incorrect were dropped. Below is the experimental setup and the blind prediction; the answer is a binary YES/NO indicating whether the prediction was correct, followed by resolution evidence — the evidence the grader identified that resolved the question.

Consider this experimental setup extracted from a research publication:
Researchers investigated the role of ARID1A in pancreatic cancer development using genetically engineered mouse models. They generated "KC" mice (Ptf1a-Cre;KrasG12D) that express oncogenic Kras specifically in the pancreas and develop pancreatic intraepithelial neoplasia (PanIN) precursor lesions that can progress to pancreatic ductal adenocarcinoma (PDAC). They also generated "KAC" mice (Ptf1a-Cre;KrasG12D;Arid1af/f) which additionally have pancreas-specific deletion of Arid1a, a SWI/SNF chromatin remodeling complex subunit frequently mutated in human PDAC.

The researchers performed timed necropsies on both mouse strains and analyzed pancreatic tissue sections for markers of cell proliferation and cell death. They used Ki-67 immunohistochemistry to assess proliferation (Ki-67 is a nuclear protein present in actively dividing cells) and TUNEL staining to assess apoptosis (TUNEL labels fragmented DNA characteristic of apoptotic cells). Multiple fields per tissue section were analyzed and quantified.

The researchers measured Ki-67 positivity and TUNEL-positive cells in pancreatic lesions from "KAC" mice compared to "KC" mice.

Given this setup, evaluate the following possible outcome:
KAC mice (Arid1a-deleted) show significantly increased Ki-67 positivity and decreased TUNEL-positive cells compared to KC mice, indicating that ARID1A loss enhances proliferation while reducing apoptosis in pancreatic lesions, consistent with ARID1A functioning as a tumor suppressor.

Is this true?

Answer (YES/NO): NO